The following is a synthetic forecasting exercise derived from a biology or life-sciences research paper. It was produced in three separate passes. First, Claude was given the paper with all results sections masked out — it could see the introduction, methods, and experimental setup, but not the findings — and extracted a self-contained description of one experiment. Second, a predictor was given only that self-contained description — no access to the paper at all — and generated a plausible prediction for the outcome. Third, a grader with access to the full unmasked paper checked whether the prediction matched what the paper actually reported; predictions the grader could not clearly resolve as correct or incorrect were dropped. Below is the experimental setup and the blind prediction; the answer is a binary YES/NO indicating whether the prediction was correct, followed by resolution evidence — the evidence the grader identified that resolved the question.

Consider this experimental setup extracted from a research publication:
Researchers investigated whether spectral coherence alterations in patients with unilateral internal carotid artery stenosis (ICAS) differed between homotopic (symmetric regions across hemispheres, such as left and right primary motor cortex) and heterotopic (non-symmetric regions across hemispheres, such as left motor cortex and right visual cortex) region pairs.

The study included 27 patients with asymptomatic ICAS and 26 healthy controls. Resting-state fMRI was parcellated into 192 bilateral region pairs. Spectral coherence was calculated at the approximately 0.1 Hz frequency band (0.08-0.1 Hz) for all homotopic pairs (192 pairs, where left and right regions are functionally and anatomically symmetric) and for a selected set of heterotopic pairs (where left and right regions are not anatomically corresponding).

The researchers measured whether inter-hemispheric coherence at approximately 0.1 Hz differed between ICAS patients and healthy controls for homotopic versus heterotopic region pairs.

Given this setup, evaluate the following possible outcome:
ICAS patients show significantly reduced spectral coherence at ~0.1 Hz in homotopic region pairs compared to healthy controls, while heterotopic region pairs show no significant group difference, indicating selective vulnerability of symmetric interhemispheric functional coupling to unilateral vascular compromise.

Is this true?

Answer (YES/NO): NO